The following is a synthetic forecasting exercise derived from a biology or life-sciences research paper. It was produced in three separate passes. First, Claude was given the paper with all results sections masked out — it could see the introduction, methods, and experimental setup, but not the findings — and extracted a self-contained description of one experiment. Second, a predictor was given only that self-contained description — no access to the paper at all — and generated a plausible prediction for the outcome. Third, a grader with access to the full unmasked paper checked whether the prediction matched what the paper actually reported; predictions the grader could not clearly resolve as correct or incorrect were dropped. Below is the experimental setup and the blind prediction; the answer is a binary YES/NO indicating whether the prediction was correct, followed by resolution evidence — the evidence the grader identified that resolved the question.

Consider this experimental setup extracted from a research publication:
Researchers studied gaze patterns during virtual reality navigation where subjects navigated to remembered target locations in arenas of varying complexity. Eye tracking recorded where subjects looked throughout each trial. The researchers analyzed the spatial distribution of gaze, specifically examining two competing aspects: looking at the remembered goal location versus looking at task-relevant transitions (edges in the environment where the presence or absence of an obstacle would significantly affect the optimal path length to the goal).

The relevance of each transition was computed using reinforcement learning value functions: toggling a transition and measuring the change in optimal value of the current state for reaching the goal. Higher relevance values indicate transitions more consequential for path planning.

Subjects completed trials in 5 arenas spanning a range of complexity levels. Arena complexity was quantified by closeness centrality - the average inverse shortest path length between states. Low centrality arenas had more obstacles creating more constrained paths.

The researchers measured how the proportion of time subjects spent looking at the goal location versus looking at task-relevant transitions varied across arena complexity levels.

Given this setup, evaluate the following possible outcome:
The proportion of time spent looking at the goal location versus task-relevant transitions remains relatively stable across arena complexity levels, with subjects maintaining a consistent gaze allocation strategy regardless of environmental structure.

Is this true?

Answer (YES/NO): NO